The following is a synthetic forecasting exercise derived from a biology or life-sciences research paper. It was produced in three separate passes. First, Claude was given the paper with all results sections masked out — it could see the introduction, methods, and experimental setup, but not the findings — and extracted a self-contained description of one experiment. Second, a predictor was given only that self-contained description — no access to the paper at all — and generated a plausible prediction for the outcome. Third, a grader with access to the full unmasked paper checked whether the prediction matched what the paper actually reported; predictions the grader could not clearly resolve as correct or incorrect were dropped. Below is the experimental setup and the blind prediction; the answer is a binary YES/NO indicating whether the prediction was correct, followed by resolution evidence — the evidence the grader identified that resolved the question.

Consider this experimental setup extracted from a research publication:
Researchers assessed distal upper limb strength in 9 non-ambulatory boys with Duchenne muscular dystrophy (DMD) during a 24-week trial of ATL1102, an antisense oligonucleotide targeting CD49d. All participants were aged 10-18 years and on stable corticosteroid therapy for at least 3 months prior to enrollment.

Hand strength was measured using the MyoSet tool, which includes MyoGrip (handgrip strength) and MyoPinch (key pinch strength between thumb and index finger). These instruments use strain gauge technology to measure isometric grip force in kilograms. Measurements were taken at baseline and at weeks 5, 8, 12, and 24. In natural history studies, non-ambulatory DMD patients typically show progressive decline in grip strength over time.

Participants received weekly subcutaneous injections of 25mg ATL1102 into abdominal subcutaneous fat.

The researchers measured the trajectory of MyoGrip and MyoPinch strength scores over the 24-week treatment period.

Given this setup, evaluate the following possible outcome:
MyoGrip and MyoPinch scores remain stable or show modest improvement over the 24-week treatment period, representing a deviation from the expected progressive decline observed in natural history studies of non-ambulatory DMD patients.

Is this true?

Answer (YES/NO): YES